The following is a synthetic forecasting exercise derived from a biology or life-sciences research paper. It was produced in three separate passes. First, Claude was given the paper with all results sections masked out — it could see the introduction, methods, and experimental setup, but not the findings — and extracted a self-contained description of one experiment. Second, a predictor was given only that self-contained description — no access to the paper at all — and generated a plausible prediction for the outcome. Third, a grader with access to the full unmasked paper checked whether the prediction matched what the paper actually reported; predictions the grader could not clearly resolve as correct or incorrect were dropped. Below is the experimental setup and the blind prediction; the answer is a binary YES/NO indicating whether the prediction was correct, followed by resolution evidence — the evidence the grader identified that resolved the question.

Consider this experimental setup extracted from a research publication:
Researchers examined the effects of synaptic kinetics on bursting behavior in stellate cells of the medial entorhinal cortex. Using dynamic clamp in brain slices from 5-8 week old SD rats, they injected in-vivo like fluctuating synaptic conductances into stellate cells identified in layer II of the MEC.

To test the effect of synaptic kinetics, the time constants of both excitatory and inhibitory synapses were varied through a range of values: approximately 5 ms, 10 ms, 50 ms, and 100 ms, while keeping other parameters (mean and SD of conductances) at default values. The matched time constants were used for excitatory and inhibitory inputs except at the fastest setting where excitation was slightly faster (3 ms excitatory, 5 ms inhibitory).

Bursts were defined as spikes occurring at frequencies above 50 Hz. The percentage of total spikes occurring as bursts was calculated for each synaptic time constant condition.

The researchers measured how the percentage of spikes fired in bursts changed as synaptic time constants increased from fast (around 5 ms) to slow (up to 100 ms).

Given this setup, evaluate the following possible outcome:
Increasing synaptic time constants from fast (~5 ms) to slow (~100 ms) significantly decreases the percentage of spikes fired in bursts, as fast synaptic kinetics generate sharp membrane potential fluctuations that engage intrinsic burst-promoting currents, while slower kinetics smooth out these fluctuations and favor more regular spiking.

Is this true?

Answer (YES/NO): NO